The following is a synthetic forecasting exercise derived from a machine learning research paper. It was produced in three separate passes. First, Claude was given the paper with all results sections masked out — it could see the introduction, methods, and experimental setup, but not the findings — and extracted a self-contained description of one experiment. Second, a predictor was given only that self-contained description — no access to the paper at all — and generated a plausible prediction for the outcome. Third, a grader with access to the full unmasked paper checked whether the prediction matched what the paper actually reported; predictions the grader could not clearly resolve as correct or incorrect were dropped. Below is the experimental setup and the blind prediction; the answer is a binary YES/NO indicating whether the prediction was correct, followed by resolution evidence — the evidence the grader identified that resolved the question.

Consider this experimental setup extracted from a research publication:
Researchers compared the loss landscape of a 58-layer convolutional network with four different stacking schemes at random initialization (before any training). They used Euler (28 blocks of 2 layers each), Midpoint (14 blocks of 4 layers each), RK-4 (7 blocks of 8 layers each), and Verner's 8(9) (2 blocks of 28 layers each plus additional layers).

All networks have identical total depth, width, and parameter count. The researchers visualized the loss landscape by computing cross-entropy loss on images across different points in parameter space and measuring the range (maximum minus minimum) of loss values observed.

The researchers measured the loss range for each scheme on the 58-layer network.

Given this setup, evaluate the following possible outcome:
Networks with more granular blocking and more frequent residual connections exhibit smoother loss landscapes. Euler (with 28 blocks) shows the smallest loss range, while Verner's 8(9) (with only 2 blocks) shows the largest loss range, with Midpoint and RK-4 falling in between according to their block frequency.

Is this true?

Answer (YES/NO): NO